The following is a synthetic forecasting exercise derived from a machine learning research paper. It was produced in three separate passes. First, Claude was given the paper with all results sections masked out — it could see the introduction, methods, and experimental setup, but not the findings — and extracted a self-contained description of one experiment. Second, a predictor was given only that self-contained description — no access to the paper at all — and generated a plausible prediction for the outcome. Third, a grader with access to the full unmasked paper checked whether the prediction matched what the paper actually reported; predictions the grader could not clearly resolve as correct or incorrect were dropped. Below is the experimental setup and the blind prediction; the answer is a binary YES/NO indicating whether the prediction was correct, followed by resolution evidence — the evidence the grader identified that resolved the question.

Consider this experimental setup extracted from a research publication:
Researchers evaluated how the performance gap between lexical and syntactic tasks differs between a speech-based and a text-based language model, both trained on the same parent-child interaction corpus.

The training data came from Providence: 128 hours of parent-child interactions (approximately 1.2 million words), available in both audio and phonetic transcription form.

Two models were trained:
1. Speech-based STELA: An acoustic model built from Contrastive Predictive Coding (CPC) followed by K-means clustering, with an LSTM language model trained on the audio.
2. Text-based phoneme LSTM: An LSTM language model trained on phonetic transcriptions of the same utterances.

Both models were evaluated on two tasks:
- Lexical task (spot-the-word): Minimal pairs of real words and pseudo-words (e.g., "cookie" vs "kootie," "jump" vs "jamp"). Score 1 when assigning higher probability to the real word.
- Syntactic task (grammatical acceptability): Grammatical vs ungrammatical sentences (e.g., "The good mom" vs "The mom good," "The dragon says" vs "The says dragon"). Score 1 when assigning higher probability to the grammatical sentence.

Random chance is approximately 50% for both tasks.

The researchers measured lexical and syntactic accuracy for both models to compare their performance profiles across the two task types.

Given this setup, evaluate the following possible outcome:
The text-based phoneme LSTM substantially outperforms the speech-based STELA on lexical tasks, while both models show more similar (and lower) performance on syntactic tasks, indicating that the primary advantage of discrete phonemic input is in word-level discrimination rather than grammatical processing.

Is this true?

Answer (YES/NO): YES